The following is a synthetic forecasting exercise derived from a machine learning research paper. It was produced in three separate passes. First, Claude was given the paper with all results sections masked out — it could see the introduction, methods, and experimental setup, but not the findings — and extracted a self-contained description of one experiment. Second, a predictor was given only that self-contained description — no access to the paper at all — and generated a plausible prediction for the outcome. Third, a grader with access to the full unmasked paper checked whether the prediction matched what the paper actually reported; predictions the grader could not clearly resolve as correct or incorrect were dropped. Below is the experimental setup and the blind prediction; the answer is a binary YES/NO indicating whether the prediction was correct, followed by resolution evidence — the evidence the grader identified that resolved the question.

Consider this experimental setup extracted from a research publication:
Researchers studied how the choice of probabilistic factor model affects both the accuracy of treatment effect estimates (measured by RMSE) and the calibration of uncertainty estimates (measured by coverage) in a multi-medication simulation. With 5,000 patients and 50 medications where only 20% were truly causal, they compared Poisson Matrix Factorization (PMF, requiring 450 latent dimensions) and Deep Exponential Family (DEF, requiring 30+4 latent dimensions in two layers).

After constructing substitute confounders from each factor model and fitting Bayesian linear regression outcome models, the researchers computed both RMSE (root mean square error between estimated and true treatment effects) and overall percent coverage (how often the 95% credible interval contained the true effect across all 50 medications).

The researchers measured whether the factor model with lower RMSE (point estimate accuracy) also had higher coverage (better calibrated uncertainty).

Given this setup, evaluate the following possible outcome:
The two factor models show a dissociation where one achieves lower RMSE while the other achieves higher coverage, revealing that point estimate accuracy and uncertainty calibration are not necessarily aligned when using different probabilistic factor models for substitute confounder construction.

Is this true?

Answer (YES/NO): YES